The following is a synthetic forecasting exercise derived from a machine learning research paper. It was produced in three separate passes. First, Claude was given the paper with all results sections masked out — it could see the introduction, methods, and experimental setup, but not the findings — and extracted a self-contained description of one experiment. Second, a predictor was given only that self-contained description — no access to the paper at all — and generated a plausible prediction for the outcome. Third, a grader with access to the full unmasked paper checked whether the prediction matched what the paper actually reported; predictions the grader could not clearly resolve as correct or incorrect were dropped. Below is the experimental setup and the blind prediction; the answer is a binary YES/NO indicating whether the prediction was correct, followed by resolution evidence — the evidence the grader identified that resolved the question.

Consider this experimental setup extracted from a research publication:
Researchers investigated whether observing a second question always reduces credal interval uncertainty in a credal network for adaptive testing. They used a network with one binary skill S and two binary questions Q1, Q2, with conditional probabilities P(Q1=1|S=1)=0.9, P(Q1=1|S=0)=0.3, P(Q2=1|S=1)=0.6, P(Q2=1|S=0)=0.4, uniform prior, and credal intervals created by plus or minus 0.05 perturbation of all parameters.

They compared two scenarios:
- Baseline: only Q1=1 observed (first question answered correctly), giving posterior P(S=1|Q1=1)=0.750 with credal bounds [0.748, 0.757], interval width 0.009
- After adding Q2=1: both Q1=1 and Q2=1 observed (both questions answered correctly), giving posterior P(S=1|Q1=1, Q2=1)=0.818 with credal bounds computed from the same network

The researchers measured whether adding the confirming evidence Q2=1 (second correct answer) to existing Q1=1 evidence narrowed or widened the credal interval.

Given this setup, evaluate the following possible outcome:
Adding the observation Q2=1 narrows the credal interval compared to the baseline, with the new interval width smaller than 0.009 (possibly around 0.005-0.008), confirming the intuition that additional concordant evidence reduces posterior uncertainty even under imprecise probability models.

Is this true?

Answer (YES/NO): NO